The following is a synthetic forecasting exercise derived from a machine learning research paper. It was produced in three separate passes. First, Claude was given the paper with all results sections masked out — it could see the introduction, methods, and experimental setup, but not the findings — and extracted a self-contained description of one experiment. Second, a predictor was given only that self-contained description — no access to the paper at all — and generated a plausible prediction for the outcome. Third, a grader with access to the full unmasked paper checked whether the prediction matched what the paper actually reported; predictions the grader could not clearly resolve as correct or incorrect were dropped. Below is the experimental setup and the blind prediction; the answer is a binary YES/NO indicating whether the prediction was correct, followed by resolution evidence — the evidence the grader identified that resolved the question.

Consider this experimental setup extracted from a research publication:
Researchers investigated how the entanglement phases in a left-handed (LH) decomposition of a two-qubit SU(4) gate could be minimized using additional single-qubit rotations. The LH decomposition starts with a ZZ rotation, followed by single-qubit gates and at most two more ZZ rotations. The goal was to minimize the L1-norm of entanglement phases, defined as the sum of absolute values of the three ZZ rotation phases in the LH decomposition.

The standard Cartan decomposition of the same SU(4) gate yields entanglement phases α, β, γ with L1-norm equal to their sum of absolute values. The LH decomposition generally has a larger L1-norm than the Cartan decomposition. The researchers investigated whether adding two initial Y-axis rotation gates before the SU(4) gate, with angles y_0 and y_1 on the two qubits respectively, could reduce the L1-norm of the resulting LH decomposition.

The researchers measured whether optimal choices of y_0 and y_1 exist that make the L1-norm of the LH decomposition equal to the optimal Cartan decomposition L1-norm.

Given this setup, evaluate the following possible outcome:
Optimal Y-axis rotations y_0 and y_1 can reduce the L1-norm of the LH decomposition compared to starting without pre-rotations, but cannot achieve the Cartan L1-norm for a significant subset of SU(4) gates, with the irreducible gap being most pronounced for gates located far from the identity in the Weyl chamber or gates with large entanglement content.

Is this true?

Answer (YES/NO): NO